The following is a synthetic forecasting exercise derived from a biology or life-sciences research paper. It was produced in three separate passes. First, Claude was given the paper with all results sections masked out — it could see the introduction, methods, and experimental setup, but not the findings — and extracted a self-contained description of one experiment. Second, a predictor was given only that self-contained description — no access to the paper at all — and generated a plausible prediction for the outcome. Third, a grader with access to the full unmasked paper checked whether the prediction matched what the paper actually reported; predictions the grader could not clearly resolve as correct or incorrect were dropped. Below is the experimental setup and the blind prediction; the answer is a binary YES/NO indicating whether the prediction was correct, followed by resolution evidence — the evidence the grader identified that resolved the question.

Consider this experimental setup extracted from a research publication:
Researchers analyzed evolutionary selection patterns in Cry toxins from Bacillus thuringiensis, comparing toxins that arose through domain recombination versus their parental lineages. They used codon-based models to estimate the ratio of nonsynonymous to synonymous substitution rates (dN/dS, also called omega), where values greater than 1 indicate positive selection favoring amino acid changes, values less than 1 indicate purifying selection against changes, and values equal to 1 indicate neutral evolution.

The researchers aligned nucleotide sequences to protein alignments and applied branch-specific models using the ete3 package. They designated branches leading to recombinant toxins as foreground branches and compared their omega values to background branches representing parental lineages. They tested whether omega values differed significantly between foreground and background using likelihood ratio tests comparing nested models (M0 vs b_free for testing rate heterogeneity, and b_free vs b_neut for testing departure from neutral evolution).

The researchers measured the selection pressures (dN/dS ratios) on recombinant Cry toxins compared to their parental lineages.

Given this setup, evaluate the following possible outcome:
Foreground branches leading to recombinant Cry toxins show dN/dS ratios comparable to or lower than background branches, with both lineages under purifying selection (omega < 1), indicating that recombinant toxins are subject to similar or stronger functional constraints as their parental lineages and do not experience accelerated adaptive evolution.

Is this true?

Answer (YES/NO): NO